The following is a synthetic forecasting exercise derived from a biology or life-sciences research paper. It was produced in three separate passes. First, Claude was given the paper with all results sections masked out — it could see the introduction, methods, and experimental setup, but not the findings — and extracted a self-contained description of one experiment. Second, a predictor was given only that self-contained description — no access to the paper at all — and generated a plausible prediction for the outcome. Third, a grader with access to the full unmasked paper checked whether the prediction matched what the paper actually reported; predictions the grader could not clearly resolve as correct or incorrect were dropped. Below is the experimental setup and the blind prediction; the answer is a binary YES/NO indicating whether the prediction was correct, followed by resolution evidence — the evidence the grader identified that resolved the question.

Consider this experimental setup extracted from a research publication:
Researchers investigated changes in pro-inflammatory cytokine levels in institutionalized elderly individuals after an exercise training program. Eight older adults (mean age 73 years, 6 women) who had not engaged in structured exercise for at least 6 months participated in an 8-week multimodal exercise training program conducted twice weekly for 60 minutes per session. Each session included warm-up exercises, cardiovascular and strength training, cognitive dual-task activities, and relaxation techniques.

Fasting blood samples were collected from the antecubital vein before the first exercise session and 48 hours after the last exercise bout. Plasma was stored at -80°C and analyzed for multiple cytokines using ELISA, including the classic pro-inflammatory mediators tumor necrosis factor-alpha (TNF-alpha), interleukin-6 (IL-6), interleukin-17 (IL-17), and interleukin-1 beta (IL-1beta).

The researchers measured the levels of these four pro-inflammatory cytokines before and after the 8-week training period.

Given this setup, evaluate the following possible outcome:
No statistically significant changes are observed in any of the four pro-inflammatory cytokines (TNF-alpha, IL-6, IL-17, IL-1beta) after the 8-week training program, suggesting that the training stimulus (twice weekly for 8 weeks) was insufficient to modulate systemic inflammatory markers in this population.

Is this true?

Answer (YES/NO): NO